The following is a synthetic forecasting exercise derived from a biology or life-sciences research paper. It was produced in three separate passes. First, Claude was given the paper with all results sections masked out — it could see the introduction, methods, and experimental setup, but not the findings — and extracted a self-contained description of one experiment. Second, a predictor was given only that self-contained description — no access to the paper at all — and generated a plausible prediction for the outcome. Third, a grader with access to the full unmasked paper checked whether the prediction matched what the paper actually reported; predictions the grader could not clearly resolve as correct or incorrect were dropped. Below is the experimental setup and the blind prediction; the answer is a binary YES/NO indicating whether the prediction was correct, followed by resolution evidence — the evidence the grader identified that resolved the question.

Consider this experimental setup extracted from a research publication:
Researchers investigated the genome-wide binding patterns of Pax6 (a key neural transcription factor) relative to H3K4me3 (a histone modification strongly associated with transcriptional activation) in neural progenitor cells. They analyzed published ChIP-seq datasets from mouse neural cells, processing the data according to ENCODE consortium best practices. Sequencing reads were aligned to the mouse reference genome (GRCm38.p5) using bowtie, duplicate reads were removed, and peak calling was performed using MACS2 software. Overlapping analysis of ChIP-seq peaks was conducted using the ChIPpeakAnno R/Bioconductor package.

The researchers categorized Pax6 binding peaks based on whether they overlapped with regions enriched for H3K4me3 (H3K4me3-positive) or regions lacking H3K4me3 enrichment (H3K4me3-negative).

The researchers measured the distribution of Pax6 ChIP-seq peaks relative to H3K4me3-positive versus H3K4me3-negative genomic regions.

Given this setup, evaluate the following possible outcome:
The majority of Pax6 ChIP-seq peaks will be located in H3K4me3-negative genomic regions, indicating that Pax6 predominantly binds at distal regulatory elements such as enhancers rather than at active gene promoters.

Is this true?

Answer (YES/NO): YES